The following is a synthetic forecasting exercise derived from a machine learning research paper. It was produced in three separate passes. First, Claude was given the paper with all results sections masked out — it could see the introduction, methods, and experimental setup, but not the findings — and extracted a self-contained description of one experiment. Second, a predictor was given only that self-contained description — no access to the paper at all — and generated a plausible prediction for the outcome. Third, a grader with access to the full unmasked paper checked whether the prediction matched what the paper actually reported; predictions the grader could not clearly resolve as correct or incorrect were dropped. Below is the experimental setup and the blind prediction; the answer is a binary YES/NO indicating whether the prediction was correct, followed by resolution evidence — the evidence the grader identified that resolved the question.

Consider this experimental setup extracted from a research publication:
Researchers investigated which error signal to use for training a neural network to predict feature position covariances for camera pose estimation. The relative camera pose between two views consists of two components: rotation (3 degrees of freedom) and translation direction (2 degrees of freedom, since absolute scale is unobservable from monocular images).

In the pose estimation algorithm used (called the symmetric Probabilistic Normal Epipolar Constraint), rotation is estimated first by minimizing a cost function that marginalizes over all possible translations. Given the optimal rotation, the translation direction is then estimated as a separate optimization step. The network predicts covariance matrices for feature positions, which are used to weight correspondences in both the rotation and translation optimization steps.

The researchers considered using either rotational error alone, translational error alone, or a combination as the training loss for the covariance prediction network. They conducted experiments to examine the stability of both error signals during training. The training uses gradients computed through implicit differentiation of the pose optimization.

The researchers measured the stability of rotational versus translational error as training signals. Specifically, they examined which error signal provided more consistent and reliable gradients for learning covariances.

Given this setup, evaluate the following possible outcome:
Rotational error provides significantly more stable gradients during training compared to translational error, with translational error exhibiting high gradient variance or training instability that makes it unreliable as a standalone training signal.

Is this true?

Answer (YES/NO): YES